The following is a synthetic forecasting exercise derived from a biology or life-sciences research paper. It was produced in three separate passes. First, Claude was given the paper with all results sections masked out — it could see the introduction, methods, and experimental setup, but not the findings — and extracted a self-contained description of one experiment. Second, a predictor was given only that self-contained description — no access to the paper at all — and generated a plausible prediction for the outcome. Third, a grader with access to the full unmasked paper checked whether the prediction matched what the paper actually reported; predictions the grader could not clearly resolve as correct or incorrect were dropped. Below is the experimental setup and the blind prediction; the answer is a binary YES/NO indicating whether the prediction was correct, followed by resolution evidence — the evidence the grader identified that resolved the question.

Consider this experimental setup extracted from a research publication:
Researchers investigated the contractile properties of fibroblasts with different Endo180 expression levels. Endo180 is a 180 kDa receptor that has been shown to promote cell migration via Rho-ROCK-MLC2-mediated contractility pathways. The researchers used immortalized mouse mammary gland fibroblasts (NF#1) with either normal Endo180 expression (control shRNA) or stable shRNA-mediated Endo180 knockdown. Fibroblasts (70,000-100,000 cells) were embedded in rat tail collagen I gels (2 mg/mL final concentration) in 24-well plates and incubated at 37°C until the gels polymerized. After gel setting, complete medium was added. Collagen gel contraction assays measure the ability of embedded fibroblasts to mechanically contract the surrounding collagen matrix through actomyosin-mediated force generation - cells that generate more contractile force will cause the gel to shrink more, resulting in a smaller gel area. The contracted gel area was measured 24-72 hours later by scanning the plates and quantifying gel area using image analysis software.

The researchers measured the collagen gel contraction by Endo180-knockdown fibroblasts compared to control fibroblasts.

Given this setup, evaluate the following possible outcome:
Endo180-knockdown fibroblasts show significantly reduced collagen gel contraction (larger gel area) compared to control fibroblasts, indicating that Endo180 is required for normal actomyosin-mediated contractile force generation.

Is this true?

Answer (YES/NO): YES